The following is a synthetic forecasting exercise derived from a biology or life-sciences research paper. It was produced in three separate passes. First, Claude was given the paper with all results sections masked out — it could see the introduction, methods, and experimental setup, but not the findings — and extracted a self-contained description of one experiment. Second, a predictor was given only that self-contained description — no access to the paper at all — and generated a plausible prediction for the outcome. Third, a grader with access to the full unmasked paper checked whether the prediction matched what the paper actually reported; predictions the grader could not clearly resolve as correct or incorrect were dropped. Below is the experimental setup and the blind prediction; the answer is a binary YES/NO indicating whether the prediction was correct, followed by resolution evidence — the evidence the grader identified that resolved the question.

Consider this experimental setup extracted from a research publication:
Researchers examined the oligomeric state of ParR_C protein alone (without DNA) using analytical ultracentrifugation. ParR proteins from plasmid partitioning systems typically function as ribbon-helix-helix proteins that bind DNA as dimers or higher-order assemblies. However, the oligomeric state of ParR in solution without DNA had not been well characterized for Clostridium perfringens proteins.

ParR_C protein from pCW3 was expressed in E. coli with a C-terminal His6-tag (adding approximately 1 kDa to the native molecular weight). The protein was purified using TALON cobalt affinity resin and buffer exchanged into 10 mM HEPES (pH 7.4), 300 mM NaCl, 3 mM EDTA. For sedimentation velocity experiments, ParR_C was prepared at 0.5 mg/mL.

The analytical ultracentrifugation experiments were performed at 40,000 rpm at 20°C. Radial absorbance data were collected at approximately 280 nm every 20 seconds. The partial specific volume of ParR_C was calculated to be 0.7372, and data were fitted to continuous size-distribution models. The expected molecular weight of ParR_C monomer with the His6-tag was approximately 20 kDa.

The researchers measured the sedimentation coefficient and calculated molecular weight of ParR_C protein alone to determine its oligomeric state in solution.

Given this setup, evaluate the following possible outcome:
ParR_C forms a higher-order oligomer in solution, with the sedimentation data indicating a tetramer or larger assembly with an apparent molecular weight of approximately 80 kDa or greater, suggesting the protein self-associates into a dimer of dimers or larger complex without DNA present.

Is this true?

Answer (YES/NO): NO